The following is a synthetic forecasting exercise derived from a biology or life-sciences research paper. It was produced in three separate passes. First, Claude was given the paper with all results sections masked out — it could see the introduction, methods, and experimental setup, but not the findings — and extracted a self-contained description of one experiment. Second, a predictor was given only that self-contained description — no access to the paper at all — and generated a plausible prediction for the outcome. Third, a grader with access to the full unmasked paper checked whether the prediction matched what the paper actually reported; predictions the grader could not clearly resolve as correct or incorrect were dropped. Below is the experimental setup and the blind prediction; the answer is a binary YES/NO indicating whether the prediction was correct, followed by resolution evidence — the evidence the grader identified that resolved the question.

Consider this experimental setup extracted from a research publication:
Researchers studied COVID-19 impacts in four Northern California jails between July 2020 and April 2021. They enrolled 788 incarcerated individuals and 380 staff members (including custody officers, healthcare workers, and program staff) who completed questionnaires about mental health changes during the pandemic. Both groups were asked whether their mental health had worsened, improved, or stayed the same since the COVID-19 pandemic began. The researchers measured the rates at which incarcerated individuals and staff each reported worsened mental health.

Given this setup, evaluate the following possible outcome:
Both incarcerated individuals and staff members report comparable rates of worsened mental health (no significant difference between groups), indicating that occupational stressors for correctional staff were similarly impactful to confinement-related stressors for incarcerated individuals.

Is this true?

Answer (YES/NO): NO